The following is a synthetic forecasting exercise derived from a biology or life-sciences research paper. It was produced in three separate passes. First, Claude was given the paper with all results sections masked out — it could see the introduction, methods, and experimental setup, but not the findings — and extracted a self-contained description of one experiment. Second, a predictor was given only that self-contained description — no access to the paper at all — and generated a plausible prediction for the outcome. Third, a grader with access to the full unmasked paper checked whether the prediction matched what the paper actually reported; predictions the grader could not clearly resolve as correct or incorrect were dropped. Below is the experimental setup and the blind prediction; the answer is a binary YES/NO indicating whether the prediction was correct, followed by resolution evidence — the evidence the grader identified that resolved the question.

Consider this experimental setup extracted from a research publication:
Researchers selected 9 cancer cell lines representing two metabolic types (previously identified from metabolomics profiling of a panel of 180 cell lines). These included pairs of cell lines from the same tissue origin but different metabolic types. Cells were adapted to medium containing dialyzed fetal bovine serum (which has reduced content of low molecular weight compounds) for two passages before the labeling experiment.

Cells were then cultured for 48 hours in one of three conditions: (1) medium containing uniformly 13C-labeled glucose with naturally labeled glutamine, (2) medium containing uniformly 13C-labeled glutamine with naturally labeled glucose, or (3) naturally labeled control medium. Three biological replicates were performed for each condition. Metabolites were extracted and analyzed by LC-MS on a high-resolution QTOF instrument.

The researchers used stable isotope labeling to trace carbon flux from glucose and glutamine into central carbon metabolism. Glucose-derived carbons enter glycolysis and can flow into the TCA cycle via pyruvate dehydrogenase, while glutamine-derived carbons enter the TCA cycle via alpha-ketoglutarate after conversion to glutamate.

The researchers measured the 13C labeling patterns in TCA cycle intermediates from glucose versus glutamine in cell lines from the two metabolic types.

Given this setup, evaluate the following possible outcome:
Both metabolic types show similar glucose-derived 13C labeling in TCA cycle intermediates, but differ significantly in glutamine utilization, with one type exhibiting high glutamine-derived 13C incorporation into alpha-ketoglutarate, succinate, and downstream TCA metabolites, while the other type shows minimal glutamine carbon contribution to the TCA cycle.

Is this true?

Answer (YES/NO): NO